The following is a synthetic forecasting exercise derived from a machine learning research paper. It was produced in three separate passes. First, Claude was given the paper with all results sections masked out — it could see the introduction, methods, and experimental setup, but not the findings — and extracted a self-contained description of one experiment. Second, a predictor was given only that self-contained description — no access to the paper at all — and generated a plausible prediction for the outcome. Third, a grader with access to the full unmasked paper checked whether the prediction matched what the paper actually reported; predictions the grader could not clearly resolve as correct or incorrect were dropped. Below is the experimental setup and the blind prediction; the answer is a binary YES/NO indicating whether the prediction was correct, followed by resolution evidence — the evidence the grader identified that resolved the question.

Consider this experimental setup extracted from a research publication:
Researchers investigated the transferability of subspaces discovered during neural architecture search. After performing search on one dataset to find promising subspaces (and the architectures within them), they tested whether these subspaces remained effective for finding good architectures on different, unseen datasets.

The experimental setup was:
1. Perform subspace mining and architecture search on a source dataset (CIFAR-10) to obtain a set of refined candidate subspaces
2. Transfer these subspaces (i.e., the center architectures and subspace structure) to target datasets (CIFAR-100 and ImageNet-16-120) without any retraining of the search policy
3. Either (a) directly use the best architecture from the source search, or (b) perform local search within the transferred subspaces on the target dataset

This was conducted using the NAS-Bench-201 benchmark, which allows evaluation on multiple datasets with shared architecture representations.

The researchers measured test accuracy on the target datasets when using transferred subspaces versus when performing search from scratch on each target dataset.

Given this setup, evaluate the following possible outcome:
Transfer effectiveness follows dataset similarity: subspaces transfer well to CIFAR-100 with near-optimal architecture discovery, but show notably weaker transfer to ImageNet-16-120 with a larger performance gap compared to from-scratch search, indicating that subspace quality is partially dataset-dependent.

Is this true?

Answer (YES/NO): NO